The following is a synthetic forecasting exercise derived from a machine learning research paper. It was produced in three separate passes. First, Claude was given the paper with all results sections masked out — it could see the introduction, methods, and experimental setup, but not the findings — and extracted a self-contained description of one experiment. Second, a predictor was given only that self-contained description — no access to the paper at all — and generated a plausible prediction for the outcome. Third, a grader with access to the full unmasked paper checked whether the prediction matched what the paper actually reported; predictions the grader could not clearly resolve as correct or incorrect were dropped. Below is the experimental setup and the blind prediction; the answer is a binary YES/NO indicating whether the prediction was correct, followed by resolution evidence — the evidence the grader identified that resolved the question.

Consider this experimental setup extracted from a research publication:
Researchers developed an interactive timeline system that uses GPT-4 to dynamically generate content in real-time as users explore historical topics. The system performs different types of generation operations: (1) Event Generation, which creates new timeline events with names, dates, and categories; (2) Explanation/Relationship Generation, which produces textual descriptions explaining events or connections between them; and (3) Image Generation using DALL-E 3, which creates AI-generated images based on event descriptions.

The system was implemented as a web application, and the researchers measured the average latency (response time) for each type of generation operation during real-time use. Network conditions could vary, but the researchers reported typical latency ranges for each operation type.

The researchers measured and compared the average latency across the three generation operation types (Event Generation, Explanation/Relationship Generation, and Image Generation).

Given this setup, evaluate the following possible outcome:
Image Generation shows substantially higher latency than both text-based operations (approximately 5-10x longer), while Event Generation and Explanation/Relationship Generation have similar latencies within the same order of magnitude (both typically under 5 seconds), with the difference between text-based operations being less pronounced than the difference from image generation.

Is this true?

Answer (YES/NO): NO